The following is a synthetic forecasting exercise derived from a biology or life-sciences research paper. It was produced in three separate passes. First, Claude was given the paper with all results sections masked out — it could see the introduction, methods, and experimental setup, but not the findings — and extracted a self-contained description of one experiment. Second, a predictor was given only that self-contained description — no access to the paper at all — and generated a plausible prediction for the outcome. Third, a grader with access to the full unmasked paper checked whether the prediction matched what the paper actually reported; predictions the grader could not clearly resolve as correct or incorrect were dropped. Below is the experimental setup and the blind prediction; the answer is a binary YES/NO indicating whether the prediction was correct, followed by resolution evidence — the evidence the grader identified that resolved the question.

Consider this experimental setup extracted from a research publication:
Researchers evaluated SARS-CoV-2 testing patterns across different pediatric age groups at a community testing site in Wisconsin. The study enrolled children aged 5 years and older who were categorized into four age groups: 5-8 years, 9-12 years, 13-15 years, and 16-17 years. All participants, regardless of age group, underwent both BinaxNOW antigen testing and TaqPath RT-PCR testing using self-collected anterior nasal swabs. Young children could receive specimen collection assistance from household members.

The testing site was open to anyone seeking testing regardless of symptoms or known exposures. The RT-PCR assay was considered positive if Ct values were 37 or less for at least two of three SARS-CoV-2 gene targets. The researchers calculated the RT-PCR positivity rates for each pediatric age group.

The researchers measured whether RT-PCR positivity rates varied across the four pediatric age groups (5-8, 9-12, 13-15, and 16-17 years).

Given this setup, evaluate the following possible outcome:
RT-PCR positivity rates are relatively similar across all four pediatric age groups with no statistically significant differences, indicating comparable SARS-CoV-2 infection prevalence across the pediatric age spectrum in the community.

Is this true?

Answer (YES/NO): NO